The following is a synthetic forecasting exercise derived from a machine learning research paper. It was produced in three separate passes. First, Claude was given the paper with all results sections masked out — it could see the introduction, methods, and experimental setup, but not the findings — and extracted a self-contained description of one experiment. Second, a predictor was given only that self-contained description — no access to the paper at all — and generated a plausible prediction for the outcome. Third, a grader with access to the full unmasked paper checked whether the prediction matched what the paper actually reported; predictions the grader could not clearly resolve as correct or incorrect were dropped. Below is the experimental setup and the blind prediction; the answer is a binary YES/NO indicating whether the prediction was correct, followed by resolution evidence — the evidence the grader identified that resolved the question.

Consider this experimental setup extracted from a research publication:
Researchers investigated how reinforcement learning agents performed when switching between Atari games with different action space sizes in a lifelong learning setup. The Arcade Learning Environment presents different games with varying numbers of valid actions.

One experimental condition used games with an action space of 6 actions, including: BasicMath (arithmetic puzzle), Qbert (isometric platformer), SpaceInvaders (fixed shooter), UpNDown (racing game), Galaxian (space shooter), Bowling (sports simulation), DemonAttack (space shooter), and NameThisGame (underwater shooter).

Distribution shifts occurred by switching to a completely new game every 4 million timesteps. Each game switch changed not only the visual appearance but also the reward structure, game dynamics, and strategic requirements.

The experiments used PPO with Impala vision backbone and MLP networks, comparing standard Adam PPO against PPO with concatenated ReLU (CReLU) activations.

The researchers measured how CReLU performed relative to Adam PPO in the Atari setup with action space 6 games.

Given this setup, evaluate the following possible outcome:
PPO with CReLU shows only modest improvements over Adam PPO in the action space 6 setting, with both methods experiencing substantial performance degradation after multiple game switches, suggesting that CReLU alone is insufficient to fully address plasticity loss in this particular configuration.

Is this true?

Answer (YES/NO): NO